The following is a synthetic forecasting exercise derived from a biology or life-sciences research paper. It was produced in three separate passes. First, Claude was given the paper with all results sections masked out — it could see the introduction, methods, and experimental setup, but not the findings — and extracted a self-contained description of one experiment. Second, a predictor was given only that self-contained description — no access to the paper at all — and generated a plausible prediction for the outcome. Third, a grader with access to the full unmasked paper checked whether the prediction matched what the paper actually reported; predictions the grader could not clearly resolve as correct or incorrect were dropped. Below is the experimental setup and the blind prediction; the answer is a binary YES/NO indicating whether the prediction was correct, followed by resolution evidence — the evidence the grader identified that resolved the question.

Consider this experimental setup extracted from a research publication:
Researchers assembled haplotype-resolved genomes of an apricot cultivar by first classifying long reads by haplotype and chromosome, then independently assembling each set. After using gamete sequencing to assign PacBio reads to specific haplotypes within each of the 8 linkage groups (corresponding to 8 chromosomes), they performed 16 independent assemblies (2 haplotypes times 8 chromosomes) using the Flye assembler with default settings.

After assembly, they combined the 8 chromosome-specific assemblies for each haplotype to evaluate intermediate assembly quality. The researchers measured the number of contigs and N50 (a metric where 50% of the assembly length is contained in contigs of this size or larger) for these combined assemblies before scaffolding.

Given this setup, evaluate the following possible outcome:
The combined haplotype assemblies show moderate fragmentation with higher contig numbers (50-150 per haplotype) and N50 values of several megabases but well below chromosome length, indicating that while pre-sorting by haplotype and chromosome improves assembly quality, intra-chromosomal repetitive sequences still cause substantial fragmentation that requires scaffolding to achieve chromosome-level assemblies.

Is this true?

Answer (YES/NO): NO